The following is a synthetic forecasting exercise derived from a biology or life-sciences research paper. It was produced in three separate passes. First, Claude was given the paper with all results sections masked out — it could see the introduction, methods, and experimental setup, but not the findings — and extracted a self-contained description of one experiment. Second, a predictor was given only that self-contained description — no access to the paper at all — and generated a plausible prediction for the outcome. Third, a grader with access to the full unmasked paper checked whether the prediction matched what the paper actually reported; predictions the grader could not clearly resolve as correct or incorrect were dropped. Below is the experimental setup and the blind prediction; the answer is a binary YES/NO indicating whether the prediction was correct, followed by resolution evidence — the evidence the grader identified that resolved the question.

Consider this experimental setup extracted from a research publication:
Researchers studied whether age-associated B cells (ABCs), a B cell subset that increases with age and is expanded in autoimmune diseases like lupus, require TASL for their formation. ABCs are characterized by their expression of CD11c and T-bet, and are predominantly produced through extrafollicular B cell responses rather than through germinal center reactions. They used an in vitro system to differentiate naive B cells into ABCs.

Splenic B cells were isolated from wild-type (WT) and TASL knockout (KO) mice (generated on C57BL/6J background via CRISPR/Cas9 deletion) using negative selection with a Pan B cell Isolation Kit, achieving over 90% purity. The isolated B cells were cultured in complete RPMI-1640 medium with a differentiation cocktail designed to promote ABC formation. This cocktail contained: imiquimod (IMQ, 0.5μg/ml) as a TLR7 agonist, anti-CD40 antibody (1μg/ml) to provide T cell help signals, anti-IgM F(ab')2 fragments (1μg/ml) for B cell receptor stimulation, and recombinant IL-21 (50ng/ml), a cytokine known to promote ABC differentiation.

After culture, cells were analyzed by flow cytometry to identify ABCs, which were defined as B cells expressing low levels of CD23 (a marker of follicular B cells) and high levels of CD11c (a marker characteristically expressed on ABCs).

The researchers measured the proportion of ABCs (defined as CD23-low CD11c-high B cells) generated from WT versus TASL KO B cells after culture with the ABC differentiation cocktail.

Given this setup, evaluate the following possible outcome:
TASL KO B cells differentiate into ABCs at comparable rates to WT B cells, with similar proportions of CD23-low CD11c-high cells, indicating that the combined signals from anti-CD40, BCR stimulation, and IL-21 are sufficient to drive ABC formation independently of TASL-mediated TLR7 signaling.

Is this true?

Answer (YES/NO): NO